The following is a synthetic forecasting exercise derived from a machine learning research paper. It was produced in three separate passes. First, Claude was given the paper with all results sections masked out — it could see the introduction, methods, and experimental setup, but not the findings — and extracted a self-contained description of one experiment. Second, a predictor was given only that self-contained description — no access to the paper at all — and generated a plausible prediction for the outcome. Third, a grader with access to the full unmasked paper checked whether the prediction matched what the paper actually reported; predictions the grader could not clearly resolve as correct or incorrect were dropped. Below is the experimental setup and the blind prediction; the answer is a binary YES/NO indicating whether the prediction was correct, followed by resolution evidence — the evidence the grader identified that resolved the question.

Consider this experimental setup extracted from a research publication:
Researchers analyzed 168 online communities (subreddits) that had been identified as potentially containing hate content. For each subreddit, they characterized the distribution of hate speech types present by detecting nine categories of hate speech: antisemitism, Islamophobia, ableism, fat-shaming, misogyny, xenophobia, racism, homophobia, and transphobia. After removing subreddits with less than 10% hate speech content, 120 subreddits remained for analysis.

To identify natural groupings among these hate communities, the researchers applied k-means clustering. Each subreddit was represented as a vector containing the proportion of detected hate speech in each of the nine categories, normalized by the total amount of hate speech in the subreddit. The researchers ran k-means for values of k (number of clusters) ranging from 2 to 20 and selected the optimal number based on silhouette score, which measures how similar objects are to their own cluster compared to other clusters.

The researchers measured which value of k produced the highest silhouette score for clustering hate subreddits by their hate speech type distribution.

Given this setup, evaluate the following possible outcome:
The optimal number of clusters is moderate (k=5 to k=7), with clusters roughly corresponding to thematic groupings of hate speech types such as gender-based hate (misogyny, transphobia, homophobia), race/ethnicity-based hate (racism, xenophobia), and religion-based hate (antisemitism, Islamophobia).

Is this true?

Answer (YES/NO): NO